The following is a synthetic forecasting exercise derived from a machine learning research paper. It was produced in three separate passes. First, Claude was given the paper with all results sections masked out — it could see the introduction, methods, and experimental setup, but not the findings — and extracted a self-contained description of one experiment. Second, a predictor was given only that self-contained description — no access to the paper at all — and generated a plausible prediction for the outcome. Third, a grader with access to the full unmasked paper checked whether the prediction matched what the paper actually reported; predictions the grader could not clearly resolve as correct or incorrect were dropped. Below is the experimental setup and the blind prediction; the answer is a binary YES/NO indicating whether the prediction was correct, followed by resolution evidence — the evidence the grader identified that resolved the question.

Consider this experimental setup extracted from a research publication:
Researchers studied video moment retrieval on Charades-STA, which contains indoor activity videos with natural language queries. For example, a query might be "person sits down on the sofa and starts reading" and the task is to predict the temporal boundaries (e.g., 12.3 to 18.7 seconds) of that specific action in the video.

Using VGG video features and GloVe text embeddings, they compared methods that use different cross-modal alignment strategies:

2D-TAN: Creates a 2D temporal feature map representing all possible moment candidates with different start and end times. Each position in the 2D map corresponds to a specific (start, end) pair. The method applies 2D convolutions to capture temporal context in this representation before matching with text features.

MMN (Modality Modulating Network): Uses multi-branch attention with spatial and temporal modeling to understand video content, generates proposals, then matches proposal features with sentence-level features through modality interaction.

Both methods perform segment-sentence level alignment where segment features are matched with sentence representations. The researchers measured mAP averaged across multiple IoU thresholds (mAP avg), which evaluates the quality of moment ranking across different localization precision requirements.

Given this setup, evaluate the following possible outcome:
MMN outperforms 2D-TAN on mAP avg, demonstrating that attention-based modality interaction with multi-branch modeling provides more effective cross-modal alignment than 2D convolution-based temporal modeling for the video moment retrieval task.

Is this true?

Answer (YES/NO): YES